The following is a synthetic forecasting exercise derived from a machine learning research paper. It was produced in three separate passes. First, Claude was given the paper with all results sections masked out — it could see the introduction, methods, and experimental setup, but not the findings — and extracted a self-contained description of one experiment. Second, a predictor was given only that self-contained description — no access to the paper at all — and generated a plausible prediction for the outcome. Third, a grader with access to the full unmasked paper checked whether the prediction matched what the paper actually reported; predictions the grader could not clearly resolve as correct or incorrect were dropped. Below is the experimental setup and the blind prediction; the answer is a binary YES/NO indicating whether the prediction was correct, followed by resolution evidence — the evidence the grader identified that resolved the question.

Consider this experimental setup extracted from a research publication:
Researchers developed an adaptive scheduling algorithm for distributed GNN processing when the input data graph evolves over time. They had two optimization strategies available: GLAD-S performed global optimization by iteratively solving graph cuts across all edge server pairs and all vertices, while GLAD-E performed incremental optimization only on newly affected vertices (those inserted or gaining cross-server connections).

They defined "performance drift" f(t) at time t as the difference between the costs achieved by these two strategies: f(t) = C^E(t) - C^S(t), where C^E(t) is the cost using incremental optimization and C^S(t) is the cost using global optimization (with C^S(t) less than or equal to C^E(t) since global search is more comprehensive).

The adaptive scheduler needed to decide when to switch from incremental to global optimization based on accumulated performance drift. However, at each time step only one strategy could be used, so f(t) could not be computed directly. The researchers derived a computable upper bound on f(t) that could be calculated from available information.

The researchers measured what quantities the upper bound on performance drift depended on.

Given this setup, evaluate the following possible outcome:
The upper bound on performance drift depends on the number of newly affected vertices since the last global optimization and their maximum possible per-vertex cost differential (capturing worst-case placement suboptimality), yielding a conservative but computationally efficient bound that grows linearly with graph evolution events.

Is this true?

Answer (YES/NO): NO